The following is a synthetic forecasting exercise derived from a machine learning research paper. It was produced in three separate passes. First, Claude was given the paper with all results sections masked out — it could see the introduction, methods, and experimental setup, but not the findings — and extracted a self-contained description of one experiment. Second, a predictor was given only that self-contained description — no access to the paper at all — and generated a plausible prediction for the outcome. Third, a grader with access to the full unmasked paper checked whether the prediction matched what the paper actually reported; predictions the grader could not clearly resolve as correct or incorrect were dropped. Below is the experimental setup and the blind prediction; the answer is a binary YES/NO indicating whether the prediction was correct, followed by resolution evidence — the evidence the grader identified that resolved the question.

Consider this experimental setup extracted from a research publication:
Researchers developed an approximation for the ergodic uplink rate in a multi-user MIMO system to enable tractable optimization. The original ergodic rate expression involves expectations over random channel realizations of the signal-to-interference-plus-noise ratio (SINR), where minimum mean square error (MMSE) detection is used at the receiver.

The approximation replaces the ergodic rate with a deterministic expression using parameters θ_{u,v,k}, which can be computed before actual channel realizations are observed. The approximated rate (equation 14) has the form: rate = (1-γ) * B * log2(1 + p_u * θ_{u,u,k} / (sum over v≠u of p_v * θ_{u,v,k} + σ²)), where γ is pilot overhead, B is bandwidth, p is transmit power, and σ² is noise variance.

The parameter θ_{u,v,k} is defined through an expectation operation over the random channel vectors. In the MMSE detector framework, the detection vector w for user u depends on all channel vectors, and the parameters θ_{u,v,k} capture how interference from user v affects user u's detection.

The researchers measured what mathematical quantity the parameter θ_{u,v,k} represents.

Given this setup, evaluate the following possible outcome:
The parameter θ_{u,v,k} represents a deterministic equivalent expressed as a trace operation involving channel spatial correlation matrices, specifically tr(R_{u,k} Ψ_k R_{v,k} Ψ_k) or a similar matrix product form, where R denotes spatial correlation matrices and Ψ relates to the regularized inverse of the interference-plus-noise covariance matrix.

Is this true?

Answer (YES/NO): NO